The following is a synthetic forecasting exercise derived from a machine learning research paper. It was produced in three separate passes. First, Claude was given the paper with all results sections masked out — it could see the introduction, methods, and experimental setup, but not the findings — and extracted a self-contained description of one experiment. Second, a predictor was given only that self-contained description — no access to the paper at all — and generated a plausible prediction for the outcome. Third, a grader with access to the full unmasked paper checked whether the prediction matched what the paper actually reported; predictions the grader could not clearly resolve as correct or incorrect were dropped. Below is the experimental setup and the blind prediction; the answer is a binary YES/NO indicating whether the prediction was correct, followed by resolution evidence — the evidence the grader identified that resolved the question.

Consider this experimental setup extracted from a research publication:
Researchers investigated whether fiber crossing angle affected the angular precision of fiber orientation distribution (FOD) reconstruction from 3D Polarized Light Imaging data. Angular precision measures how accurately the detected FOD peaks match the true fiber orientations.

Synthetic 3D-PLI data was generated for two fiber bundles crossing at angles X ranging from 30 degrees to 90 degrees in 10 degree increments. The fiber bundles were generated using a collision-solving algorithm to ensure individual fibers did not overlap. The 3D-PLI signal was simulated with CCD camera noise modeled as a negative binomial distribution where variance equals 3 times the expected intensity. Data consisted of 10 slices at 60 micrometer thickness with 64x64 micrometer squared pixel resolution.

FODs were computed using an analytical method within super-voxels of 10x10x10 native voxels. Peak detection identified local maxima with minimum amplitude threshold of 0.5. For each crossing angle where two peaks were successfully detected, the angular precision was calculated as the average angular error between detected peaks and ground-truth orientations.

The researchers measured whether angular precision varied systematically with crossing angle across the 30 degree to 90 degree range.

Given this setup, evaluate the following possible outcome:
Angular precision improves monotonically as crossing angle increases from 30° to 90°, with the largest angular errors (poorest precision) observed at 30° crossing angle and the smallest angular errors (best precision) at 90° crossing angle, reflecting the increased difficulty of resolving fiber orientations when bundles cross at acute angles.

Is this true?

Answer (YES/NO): NO